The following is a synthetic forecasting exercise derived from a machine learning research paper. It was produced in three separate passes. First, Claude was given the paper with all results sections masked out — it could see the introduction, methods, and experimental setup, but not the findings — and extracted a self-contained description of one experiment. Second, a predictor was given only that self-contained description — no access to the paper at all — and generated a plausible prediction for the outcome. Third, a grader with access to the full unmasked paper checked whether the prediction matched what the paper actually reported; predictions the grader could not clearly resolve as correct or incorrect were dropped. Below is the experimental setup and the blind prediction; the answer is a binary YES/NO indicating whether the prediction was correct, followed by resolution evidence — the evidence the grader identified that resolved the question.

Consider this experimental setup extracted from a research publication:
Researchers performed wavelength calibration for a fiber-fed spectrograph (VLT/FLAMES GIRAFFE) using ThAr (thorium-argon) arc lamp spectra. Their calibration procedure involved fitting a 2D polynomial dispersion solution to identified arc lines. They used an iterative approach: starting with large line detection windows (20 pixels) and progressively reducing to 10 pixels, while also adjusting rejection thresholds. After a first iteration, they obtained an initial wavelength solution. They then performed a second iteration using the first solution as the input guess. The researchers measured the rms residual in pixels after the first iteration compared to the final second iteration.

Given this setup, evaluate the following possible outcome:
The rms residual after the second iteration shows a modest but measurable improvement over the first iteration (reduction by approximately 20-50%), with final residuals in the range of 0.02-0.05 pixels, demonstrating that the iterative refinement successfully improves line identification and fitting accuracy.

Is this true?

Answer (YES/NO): NO